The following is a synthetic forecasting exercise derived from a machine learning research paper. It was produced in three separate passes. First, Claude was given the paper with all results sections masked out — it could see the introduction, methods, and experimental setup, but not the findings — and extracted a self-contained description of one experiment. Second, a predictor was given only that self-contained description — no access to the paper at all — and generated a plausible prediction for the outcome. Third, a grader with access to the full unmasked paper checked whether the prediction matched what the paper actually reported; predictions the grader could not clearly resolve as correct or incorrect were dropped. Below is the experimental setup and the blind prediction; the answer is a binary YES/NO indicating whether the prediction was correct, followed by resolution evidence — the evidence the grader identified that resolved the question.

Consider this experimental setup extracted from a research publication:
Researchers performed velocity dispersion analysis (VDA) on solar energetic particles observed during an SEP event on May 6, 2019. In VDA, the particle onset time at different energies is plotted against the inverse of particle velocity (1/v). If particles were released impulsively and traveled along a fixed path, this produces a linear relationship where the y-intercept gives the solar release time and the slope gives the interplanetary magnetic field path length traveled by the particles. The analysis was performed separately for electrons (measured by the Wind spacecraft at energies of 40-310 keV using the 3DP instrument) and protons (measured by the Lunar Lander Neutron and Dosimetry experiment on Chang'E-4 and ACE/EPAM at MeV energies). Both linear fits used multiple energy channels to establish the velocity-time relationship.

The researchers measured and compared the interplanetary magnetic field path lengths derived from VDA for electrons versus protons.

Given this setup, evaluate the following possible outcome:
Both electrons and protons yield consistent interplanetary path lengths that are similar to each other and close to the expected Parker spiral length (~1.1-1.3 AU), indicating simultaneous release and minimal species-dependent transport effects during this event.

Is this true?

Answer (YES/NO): NO